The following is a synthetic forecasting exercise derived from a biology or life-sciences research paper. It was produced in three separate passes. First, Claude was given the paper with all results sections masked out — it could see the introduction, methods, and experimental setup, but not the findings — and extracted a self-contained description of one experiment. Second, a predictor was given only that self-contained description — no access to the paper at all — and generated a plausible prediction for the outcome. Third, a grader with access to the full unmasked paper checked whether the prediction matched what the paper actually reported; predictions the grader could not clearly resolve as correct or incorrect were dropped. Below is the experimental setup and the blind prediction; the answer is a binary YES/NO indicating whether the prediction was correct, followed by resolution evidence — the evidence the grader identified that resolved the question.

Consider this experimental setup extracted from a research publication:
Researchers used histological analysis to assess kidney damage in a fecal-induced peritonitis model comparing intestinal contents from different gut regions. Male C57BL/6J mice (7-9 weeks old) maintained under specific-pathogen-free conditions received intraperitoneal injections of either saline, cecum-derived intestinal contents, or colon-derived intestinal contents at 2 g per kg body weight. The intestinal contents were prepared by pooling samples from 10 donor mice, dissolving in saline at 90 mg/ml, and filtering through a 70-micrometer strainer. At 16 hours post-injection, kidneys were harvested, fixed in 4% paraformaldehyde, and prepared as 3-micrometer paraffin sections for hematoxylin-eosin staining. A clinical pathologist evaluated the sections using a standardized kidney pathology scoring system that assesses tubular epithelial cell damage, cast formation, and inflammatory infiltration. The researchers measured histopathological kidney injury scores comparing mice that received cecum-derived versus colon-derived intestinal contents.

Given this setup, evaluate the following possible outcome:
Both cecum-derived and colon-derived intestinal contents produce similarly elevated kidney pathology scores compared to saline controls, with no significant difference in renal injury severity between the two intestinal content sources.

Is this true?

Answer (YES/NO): YES